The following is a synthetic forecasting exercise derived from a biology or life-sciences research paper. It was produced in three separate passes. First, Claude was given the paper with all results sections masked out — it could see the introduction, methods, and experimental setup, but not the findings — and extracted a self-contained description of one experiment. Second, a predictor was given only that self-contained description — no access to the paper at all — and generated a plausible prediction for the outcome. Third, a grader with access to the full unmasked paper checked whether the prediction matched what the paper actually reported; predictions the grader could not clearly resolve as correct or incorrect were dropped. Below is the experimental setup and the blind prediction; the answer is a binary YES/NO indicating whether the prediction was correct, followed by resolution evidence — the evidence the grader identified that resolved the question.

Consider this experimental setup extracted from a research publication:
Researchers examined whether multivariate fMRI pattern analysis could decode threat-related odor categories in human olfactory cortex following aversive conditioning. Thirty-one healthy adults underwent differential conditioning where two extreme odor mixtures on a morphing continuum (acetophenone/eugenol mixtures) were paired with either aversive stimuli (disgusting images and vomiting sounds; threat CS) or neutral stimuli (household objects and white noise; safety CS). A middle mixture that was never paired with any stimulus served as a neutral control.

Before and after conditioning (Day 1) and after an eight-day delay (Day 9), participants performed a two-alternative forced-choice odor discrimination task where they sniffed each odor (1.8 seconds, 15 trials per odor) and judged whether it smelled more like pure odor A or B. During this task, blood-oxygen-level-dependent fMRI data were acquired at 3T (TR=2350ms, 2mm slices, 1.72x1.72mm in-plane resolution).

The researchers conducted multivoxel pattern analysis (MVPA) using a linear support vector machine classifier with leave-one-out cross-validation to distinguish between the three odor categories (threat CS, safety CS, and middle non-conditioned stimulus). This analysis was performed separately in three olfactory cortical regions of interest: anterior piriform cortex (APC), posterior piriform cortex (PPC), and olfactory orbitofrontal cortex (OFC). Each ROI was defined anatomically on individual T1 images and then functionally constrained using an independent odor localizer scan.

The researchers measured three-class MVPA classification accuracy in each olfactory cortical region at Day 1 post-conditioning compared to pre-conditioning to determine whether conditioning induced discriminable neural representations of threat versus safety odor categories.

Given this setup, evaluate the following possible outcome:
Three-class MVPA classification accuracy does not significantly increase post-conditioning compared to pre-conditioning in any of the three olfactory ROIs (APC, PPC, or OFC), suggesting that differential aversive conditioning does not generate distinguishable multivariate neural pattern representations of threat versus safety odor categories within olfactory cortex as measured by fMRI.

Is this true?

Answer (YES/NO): NO